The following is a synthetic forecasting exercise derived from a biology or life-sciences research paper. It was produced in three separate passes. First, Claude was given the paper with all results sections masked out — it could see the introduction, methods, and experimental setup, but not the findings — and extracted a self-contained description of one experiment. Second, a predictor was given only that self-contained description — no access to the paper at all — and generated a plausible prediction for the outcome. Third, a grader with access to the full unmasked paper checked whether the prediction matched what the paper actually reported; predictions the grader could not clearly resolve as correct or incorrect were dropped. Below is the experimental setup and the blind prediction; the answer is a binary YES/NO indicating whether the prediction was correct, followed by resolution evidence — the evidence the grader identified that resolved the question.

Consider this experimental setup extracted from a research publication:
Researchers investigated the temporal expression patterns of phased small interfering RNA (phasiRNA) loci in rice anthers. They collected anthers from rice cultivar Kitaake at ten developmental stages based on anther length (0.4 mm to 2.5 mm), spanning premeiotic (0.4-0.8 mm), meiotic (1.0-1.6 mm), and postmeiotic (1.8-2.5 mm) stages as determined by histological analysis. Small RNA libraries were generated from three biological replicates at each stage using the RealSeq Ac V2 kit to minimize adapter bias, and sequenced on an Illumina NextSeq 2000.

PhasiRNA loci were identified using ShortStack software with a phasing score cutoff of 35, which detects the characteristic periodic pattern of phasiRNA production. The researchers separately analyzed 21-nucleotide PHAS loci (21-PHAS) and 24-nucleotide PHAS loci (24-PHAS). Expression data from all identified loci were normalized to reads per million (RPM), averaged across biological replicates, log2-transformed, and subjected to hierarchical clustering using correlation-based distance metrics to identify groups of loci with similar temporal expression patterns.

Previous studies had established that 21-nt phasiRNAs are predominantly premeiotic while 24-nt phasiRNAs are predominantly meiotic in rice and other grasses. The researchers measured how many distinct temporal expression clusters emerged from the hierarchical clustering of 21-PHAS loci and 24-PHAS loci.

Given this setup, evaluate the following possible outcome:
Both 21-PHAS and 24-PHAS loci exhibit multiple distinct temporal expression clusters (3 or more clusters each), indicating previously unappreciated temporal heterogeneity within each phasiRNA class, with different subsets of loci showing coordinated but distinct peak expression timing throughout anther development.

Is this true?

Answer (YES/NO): YES